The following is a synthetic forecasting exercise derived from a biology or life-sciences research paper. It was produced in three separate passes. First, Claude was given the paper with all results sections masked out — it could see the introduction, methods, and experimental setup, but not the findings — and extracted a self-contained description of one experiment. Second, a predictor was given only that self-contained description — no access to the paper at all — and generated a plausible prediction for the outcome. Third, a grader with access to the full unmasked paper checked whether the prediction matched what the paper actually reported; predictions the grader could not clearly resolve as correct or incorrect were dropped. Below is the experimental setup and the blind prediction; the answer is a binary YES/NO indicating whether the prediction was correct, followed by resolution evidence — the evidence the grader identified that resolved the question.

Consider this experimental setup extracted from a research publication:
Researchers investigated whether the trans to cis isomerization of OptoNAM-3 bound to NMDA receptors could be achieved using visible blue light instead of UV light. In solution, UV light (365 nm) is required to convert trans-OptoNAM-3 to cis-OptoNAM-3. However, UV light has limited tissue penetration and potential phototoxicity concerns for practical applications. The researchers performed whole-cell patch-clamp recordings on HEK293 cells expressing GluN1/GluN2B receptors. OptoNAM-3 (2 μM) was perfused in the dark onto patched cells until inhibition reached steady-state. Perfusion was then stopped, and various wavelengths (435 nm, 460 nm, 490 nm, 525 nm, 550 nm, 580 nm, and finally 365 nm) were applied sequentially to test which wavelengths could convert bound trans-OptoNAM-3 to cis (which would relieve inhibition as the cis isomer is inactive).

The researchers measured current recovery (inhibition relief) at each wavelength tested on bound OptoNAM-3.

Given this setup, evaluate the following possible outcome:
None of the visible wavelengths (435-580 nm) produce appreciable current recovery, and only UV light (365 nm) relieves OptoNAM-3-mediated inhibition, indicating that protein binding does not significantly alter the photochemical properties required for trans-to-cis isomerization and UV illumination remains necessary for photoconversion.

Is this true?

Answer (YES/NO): NO